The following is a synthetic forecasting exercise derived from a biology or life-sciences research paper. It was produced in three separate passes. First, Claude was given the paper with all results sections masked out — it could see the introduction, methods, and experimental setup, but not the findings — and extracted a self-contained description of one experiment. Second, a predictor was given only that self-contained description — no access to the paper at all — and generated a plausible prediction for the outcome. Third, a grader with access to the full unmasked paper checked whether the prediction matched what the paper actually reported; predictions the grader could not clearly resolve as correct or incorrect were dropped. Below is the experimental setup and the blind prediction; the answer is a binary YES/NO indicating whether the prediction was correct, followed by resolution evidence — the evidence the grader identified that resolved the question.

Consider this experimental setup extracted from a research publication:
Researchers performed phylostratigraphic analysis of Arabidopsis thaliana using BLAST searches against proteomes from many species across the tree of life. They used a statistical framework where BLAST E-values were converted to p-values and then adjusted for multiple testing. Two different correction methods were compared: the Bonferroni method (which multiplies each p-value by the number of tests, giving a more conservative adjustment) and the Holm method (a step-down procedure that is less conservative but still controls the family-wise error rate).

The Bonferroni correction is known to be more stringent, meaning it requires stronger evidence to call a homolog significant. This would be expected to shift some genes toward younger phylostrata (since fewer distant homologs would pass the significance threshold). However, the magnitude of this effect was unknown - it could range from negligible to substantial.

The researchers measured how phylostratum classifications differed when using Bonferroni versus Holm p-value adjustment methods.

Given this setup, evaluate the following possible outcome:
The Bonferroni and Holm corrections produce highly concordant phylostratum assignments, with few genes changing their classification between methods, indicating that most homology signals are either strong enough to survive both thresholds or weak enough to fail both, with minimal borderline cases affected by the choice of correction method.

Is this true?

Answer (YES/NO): YES